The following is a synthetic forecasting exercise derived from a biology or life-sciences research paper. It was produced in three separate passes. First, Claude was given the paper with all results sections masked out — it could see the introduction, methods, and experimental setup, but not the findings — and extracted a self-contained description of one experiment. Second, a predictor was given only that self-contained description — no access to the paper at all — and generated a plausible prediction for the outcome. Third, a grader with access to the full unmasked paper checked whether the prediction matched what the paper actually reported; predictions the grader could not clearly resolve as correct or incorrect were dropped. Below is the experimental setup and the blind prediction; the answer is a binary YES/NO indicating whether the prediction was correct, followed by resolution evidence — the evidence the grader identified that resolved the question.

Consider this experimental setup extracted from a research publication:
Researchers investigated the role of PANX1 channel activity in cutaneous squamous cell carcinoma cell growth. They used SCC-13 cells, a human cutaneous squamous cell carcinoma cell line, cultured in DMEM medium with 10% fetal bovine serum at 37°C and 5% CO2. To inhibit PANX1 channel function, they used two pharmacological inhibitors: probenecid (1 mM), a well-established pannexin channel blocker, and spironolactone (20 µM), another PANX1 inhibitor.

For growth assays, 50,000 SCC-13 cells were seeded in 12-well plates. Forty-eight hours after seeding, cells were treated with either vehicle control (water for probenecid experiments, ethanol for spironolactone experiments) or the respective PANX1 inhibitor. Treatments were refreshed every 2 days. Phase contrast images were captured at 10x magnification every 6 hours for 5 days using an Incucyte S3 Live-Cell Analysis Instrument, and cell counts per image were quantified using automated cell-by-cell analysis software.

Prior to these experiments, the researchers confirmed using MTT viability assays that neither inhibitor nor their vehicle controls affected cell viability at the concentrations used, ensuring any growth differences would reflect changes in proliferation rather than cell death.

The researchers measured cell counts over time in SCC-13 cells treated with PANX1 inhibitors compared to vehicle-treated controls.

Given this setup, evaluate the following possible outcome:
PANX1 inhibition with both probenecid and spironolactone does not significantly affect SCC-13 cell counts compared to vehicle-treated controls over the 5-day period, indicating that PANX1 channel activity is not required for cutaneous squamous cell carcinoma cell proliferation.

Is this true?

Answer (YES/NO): NO